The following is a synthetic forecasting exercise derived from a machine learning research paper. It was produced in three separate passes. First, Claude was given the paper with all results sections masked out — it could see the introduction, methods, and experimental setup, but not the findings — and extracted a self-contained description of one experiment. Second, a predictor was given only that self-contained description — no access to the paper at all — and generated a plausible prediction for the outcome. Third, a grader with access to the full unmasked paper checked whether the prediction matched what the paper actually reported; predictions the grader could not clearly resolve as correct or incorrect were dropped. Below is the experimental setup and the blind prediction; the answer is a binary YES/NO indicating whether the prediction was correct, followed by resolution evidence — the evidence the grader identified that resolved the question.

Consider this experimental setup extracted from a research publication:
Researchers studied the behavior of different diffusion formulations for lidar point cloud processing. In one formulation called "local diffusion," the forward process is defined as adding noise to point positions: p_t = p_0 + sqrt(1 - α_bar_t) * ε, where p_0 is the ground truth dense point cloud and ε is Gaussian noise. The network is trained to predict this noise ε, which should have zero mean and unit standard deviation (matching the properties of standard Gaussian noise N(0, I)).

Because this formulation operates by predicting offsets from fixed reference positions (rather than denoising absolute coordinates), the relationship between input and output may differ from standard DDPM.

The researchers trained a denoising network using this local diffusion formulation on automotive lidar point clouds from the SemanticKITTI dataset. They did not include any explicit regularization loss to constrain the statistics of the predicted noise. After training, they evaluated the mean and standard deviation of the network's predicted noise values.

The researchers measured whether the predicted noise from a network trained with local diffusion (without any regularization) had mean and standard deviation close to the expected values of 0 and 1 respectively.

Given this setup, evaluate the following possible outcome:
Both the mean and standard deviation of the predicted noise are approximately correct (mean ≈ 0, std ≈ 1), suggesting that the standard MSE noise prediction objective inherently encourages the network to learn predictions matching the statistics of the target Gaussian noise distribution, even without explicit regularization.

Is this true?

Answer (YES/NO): NO